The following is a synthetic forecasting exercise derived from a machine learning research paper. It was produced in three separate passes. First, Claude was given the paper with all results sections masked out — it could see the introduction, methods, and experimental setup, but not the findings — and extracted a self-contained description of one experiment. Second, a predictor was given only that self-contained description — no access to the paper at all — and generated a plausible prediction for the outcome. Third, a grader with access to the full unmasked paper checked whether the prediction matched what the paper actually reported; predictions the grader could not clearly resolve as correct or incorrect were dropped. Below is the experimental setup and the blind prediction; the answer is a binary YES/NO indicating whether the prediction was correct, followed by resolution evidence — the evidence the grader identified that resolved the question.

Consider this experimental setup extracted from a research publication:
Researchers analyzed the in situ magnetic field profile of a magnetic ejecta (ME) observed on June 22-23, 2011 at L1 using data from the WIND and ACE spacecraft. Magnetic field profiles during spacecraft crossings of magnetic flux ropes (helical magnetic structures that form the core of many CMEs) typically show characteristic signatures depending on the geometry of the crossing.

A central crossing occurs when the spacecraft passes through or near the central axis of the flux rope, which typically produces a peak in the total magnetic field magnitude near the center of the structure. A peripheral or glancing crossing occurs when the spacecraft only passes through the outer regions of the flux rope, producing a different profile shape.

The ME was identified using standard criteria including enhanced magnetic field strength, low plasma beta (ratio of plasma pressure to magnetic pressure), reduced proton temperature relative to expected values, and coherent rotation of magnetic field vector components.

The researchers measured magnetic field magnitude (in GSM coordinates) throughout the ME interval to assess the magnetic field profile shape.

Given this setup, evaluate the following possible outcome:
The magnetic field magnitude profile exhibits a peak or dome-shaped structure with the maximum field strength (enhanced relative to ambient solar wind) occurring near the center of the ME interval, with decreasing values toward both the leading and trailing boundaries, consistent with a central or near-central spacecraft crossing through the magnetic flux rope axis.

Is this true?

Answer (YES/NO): NO